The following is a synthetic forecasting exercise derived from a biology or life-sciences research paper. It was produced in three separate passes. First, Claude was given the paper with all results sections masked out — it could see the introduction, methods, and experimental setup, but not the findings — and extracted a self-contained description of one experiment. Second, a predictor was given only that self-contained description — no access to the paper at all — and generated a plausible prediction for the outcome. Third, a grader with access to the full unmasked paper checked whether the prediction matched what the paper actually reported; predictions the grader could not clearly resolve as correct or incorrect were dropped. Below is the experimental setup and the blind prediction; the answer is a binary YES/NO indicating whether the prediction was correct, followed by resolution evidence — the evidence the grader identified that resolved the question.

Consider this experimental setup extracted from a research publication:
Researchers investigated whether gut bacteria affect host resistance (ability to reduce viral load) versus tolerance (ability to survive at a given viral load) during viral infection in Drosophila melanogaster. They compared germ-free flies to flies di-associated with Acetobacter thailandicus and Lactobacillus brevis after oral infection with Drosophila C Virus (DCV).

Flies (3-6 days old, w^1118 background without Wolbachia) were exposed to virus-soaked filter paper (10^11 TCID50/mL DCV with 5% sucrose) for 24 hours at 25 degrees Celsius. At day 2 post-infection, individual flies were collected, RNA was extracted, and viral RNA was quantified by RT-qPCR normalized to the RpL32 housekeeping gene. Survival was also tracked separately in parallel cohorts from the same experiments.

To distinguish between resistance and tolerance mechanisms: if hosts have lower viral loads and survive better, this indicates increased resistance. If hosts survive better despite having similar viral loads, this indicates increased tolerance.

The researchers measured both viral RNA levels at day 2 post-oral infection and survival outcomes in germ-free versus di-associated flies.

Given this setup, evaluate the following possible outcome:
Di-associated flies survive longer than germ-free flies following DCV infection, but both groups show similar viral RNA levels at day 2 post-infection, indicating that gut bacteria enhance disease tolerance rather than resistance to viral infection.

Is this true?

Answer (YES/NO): NO